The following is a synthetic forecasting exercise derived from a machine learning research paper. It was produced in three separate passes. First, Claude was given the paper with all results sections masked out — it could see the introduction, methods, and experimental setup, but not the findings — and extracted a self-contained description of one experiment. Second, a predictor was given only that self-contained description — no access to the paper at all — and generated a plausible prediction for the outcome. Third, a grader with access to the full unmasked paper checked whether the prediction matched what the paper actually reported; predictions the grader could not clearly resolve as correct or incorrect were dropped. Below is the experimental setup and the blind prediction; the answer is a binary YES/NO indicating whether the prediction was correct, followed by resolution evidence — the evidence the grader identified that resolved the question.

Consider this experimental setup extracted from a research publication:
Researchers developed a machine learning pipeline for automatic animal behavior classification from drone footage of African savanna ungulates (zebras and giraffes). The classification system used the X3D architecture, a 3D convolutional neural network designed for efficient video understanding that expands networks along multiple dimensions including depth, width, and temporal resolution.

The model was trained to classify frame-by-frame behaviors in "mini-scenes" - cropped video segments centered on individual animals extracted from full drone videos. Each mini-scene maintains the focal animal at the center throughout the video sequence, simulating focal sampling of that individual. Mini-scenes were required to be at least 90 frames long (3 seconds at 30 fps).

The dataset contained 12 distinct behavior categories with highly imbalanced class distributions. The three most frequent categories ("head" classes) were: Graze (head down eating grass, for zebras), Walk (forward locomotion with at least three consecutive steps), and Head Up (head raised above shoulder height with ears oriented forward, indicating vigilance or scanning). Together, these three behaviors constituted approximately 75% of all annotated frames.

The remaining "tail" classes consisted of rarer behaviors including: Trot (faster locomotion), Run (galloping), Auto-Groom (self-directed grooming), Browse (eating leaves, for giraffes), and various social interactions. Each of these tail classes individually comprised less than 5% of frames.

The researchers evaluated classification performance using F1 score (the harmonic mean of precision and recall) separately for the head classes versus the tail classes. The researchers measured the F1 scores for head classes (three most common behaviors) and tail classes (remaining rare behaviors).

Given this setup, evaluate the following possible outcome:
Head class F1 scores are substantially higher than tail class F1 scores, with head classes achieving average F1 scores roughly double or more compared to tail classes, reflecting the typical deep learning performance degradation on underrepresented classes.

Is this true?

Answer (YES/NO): NO